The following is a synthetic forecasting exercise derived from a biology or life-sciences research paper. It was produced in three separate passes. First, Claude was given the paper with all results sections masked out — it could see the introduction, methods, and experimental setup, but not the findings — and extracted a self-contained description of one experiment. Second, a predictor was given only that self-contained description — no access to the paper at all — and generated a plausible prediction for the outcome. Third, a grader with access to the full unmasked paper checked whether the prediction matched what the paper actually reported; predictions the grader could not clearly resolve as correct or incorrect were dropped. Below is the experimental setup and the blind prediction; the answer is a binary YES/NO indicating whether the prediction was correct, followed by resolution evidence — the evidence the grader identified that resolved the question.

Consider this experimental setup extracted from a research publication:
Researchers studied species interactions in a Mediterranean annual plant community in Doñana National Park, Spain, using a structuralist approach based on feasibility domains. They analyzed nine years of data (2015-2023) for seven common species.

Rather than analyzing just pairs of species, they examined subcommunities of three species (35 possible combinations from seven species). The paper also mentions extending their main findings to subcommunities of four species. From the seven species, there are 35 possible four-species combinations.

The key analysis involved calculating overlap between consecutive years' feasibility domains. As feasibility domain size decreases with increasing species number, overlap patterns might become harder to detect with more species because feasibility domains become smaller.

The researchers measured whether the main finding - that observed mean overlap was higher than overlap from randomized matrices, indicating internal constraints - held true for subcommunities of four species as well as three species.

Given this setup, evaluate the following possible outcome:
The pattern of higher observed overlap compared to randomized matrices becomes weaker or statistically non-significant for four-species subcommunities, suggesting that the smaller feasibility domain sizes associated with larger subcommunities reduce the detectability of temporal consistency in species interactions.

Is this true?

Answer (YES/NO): NO